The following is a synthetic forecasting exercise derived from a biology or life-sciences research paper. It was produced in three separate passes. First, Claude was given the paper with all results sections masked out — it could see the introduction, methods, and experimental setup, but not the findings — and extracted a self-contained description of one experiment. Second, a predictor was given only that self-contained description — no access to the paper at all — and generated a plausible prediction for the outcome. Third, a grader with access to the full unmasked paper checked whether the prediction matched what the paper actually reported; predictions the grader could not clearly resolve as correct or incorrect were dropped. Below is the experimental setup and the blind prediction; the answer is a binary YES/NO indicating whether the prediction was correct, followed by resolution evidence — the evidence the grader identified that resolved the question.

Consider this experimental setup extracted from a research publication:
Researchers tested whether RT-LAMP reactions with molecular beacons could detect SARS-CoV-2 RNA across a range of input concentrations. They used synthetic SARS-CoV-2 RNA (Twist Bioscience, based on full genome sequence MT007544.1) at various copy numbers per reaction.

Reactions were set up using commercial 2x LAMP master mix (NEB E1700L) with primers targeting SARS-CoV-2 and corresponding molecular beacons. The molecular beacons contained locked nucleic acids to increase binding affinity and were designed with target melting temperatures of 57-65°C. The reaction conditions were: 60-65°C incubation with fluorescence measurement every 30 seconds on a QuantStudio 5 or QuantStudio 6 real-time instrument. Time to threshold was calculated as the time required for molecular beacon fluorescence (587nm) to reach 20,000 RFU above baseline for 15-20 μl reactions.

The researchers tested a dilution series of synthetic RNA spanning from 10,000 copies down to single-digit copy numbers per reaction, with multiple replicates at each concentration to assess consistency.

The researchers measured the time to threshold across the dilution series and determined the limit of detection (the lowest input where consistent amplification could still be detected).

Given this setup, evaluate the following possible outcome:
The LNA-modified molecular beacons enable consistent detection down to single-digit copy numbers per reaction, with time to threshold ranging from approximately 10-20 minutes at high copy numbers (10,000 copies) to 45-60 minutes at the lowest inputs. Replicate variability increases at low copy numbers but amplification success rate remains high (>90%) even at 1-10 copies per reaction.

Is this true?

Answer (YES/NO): NO